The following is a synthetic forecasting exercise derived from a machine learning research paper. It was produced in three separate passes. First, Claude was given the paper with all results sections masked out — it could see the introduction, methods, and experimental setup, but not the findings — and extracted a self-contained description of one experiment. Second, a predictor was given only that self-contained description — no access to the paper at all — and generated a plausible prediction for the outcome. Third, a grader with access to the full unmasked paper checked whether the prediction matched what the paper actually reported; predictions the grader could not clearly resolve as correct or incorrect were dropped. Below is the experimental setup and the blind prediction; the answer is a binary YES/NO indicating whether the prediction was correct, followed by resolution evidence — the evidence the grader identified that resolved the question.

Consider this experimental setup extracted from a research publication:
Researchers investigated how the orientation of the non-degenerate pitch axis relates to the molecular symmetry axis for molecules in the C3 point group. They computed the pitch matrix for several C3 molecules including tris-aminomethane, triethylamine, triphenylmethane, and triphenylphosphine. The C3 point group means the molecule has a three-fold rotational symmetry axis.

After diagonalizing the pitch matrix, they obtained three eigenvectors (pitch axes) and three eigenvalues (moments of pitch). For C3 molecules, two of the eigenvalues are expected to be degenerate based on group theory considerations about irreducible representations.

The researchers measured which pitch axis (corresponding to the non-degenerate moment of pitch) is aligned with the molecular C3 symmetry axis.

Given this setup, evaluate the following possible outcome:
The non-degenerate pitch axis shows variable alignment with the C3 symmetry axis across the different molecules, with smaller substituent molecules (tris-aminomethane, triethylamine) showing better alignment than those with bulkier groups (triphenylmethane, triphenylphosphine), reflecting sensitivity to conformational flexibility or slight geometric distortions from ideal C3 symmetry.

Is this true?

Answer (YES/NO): NO